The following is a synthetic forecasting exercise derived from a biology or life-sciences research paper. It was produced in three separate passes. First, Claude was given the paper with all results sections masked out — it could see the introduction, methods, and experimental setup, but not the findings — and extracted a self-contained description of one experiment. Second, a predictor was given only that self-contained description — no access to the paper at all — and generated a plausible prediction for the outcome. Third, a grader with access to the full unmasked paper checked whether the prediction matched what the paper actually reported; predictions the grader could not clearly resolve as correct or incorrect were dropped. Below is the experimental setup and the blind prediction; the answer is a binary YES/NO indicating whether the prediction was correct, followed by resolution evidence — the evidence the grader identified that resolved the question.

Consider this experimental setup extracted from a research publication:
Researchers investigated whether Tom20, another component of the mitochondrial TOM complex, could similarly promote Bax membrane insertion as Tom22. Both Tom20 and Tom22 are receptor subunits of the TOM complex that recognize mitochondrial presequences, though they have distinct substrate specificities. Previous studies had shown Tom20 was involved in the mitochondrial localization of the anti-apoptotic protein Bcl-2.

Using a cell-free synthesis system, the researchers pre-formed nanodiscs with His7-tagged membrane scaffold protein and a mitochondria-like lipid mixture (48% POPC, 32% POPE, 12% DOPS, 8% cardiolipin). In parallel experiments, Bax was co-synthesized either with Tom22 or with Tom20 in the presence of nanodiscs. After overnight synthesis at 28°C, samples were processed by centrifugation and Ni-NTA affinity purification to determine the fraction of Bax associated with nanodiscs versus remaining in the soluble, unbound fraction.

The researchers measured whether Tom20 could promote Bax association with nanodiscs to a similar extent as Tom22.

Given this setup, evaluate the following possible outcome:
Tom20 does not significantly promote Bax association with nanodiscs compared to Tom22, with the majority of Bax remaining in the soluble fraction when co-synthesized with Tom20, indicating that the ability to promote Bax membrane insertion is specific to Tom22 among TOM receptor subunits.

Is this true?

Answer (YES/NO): YES